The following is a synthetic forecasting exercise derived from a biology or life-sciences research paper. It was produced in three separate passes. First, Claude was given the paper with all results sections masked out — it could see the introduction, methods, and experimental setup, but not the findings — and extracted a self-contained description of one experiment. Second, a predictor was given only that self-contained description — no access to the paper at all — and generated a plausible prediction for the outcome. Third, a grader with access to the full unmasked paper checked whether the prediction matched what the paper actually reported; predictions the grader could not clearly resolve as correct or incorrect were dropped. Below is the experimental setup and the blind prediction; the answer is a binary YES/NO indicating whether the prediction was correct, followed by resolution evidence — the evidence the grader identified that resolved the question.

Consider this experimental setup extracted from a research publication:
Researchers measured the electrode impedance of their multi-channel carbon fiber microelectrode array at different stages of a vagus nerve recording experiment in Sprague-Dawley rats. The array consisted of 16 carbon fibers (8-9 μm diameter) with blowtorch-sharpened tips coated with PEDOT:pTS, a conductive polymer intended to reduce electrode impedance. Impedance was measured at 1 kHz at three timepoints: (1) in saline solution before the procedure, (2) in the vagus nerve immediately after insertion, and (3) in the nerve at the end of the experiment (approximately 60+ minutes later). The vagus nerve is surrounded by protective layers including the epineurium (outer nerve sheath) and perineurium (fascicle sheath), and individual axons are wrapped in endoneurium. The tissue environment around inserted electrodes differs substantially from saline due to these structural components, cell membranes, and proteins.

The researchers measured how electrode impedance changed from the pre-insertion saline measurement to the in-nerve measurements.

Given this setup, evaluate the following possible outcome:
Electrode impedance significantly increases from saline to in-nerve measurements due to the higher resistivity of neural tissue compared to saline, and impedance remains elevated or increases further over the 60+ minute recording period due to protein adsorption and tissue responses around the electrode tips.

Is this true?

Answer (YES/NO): YES